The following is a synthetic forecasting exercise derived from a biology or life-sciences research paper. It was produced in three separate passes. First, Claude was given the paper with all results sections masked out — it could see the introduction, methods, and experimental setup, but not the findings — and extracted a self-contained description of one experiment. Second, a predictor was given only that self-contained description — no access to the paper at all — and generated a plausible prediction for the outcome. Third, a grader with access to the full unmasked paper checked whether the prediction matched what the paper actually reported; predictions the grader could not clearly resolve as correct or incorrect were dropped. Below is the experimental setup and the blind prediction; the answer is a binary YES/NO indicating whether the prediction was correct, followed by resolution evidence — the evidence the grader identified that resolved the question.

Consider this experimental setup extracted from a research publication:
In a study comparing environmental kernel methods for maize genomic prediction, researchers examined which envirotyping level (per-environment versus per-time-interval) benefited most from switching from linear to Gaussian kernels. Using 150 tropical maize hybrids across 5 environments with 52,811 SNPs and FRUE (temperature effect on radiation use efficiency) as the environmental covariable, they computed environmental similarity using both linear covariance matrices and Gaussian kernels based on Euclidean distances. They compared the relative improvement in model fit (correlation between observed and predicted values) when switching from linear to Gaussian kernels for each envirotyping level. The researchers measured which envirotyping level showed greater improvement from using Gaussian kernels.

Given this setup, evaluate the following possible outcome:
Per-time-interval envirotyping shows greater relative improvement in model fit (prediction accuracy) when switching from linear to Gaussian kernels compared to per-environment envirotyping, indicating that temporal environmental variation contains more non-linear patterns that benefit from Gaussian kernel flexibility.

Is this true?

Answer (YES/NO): NO